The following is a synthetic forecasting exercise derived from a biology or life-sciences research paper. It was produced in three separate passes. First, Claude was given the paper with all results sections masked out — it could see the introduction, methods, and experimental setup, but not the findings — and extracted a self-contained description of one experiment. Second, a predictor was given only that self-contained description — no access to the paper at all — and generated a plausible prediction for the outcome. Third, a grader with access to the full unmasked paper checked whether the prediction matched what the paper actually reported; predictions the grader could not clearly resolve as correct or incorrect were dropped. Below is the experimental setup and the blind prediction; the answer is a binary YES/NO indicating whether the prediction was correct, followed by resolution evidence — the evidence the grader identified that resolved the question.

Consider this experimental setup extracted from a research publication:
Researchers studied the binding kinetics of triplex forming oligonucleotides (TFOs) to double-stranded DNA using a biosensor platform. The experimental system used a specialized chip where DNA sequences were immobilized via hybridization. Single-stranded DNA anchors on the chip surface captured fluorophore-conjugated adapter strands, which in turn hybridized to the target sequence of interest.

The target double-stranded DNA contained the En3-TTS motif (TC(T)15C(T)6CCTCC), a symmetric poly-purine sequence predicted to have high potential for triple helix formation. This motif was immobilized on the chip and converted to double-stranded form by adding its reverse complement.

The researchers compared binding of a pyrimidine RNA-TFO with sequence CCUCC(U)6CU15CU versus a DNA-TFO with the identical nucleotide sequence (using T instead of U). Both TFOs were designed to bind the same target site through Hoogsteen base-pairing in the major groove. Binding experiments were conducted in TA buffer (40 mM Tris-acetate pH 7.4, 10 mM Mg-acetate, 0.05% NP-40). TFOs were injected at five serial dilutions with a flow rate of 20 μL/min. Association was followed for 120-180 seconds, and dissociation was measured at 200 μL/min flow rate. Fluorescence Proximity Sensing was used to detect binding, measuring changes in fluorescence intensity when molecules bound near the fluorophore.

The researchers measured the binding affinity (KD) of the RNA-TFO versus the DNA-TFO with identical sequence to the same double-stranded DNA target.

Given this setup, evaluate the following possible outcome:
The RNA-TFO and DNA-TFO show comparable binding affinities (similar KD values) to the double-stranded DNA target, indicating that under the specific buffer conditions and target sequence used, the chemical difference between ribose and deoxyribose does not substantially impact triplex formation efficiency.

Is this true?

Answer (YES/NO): YES